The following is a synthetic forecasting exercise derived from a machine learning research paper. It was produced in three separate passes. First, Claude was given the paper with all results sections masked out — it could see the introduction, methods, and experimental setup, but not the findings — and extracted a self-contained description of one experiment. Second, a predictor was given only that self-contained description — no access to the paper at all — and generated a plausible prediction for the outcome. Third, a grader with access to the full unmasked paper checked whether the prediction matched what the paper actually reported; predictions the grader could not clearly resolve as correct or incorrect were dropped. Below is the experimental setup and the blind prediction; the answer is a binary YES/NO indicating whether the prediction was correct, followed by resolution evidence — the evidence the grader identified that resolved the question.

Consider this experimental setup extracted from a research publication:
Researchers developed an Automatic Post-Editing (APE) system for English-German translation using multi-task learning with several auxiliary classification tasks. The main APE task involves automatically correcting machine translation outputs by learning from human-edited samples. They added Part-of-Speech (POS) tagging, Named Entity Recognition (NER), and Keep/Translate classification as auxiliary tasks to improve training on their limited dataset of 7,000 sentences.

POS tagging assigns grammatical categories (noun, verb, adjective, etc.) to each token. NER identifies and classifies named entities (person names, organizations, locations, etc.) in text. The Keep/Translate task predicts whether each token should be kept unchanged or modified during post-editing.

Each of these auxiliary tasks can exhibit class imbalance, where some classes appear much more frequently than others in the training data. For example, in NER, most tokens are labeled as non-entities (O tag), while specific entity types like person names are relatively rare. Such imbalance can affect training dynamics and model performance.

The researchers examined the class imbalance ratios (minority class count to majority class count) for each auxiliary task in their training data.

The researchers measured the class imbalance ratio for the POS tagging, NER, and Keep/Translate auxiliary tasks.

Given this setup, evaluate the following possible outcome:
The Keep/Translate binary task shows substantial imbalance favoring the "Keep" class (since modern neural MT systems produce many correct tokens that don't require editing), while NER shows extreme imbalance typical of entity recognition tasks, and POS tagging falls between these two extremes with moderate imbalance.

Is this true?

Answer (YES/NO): NO